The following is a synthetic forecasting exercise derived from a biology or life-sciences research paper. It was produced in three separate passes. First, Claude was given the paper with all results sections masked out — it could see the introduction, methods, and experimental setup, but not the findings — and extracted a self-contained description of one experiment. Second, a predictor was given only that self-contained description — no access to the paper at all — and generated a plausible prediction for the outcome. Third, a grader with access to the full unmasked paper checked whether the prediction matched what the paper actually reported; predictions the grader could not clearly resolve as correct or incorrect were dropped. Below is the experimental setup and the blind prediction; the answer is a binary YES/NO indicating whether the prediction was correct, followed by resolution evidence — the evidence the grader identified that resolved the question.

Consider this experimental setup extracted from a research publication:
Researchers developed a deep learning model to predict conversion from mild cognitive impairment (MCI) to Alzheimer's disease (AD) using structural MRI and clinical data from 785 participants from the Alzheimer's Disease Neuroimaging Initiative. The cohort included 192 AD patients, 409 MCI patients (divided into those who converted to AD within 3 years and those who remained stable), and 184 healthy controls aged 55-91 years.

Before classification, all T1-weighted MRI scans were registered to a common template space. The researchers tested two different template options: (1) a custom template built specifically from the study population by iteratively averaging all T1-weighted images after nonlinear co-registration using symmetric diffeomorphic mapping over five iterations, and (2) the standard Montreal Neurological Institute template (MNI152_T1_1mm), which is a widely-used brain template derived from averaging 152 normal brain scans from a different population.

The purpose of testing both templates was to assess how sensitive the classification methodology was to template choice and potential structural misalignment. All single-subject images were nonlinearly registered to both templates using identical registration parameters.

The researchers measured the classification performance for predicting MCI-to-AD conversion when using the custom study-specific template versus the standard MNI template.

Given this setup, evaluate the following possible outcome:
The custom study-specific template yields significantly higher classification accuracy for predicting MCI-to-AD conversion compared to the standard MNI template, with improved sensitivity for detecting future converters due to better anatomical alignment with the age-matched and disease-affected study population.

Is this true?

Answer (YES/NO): NO